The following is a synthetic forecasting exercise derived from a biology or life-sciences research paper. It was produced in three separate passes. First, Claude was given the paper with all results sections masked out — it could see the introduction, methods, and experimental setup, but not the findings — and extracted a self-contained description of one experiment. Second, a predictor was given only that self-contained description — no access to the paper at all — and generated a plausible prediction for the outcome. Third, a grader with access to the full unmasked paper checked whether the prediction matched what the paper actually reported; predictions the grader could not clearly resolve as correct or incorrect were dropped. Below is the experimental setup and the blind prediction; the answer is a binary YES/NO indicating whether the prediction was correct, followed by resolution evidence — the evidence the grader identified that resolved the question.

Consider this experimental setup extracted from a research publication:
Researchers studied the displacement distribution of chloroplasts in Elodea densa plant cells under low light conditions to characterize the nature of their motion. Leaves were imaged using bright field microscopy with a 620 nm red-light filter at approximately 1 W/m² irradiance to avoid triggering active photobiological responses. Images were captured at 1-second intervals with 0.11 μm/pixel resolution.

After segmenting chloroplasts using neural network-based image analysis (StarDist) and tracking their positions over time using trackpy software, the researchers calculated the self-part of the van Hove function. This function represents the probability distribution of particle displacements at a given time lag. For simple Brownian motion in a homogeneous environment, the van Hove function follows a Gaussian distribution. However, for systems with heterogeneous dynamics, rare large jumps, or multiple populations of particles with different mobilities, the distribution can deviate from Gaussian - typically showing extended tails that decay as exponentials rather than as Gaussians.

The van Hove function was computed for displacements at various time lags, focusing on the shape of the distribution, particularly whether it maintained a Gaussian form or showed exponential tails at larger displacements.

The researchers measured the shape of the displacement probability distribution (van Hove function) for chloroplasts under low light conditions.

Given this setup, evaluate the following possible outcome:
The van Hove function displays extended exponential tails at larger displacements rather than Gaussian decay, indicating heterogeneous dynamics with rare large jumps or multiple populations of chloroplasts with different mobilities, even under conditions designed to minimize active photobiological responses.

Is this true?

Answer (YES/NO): YES